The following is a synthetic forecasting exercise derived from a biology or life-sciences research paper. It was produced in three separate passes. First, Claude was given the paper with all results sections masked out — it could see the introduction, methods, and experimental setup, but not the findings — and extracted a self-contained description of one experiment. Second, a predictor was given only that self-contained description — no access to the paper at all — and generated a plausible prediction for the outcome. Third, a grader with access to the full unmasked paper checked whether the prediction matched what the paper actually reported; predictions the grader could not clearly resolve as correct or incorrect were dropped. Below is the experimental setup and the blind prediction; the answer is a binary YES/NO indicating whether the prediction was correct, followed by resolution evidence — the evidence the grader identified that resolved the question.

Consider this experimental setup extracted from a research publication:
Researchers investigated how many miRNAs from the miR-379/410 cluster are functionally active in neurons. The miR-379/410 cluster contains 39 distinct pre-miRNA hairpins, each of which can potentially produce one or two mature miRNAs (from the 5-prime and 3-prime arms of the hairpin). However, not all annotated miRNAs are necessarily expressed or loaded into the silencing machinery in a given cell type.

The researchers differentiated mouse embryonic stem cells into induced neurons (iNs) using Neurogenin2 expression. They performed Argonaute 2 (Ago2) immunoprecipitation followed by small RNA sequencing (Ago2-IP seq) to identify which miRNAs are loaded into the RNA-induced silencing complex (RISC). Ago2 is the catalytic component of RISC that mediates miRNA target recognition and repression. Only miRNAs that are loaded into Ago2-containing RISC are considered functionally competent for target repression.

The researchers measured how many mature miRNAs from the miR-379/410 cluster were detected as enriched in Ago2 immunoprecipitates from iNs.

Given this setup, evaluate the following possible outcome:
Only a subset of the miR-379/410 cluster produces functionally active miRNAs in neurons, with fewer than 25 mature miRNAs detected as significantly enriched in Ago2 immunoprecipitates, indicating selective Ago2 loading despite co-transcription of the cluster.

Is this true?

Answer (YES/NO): NO